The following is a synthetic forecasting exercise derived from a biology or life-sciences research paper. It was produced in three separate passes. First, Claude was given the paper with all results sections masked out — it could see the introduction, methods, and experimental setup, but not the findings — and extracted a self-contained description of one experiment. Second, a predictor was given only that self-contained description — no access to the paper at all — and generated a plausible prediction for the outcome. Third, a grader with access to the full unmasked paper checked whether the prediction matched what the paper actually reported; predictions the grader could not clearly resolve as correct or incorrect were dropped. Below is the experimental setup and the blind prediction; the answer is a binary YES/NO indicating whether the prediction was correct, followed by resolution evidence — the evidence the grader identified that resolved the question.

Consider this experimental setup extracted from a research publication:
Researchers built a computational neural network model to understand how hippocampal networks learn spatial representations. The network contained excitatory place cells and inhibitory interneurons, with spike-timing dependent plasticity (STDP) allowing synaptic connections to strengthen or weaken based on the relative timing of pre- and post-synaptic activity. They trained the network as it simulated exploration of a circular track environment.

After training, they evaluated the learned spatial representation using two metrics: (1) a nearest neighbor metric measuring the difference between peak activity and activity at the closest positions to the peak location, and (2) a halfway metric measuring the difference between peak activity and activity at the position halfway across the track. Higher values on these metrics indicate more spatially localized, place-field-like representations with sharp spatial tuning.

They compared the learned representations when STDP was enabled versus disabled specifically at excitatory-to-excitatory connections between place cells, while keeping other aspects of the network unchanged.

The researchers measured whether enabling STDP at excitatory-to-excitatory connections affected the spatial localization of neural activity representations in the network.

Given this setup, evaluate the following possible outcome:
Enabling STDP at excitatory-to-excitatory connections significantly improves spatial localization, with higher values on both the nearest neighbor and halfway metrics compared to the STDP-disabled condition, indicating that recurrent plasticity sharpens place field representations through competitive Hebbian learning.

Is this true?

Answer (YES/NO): NO